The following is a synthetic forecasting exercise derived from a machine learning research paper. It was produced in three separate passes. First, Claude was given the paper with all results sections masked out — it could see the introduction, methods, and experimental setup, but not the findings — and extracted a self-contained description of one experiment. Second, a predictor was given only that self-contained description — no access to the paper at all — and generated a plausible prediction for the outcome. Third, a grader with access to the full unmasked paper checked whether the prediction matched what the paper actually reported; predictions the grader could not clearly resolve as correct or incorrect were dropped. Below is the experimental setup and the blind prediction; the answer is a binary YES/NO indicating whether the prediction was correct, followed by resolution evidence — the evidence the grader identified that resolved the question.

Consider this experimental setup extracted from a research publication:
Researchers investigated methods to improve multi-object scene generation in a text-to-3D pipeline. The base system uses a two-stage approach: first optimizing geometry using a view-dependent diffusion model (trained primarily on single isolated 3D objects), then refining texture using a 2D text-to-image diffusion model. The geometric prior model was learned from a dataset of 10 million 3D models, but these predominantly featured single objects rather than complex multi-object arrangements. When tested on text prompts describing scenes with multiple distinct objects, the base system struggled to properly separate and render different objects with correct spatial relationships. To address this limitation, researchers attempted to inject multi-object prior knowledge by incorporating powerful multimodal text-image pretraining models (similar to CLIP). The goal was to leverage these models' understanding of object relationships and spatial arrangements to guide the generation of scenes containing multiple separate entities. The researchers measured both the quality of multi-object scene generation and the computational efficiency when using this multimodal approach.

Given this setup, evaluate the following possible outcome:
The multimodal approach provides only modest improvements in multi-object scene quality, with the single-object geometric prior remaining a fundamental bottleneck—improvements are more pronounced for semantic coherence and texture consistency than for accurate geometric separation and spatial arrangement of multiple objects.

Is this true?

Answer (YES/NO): NO